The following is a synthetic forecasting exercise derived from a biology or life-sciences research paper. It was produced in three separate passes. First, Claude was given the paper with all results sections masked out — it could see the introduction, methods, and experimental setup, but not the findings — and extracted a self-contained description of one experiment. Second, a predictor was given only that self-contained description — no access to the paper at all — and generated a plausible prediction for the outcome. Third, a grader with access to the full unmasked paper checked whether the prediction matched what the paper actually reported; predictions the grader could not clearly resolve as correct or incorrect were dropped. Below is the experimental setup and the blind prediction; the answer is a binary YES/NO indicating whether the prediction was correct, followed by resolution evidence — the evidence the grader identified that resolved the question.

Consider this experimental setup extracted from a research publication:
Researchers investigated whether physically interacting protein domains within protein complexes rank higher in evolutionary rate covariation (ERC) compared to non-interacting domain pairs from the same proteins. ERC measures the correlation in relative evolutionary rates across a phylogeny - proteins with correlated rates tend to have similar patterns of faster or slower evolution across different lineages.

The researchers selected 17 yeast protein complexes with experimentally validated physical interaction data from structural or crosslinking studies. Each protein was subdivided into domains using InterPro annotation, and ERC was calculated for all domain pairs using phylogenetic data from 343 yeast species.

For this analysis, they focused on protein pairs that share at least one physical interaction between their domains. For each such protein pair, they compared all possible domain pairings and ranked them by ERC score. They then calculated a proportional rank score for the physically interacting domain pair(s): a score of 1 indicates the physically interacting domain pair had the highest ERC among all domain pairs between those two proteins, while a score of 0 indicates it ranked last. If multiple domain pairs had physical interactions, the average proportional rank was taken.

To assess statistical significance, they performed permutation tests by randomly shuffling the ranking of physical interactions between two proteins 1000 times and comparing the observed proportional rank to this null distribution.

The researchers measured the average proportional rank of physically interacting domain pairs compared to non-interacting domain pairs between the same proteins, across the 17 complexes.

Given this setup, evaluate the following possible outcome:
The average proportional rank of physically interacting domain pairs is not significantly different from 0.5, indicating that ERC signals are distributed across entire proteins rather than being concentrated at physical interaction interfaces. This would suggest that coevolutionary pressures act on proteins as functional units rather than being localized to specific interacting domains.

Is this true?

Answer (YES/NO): YES